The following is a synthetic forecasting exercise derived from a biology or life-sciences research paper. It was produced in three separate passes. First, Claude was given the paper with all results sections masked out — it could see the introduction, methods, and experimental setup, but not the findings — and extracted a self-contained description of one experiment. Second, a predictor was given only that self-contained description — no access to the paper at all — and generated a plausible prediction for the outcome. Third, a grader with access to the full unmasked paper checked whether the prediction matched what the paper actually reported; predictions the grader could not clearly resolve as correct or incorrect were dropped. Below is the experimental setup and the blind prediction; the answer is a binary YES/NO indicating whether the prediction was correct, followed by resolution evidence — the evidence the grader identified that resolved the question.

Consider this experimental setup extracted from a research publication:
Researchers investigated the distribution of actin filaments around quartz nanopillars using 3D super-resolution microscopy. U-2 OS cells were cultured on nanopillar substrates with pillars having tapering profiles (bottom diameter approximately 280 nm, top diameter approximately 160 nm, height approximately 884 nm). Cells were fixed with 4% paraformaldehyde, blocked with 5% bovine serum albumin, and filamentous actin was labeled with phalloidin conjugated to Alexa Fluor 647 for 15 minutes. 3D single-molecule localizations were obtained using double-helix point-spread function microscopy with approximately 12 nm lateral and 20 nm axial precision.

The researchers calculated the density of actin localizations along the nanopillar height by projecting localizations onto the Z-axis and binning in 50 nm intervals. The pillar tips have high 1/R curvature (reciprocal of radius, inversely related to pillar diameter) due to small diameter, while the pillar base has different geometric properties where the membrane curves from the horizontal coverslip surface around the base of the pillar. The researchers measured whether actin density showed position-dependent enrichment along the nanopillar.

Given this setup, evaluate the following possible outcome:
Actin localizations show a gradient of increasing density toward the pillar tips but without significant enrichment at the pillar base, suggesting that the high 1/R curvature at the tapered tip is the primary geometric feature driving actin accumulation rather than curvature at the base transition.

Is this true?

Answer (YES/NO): NO